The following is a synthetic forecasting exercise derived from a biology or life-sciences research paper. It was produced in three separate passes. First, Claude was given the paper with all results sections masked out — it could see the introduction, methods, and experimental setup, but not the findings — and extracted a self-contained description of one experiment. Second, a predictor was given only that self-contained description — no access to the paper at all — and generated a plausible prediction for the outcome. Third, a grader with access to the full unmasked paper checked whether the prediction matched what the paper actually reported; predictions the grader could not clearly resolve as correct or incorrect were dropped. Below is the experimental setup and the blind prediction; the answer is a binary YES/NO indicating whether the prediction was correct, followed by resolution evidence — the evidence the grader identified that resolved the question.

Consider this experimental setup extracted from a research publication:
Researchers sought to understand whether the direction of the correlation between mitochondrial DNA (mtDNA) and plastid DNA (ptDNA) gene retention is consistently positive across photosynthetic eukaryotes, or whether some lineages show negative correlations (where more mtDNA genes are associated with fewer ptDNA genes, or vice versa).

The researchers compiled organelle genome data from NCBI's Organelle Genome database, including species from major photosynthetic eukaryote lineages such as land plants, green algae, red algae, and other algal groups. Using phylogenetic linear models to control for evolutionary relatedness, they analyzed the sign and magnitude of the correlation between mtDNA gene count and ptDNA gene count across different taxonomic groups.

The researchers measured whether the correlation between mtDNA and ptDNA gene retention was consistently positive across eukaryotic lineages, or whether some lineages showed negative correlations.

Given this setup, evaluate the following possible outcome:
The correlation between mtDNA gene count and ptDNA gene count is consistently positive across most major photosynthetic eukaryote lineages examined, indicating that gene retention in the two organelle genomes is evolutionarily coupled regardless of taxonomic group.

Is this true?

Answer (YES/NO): YES